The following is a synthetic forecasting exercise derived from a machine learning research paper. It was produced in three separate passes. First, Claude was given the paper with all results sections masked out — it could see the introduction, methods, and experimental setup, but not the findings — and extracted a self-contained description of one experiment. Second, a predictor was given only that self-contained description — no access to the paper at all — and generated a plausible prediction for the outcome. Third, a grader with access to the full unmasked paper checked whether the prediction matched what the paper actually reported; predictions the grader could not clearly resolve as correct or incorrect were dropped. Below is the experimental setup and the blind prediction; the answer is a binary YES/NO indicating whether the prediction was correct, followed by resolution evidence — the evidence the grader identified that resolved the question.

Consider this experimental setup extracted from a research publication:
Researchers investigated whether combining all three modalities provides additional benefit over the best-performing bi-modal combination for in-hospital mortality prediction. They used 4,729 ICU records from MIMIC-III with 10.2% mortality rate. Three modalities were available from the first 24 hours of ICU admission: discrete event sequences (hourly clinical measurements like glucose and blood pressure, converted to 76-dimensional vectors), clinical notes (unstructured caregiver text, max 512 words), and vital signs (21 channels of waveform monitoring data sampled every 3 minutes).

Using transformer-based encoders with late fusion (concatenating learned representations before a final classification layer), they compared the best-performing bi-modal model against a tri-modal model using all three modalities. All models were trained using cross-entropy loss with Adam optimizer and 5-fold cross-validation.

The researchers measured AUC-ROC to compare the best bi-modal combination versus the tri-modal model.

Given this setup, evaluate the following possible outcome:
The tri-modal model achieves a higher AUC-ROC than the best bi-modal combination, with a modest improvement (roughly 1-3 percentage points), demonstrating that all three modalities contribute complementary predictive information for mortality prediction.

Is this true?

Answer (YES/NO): NO